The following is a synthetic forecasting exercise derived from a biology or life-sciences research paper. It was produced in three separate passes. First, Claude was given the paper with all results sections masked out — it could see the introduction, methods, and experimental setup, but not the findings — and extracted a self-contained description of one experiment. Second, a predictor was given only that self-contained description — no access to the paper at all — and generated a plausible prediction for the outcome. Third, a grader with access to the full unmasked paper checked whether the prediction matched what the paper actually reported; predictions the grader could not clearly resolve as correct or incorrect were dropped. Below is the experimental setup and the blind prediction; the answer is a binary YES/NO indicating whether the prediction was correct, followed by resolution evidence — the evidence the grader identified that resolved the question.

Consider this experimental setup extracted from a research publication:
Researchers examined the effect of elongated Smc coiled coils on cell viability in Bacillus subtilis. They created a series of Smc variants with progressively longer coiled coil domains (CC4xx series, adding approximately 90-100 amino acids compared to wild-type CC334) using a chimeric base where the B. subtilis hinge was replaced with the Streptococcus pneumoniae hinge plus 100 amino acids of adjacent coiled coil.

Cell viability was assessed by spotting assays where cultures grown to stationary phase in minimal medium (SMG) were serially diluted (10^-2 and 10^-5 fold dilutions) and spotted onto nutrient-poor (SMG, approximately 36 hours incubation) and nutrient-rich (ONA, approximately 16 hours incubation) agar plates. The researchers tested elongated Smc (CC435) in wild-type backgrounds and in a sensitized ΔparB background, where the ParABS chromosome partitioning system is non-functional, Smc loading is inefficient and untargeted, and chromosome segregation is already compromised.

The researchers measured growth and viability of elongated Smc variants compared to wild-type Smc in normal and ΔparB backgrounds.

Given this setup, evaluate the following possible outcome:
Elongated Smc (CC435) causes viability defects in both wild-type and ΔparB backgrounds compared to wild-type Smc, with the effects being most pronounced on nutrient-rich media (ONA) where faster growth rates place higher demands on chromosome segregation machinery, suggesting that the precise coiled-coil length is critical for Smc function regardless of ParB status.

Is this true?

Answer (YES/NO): NO